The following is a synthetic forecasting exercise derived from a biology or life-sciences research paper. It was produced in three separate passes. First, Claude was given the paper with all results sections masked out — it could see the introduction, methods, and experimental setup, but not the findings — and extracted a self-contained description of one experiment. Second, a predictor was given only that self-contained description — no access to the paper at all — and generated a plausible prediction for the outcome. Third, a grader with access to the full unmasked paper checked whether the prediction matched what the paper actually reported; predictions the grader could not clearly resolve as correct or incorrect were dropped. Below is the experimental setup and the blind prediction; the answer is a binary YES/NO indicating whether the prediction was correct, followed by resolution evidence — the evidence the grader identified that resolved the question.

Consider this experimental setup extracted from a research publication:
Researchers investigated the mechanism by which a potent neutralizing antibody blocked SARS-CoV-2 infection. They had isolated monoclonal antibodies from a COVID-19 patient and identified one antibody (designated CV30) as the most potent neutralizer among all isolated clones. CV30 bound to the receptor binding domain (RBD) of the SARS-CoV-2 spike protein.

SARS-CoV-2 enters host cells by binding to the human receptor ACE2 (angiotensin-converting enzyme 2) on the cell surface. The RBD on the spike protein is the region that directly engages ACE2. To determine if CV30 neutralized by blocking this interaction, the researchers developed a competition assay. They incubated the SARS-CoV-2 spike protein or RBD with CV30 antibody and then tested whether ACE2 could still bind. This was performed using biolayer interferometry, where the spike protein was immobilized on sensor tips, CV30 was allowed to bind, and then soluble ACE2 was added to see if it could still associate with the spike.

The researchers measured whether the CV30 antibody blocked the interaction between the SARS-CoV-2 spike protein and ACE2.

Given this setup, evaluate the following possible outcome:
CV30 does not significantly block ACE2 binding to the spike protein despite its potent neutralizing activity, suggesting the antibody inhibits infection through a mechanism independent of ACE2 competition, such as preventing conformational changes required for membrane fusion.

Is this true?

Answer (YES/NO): NO